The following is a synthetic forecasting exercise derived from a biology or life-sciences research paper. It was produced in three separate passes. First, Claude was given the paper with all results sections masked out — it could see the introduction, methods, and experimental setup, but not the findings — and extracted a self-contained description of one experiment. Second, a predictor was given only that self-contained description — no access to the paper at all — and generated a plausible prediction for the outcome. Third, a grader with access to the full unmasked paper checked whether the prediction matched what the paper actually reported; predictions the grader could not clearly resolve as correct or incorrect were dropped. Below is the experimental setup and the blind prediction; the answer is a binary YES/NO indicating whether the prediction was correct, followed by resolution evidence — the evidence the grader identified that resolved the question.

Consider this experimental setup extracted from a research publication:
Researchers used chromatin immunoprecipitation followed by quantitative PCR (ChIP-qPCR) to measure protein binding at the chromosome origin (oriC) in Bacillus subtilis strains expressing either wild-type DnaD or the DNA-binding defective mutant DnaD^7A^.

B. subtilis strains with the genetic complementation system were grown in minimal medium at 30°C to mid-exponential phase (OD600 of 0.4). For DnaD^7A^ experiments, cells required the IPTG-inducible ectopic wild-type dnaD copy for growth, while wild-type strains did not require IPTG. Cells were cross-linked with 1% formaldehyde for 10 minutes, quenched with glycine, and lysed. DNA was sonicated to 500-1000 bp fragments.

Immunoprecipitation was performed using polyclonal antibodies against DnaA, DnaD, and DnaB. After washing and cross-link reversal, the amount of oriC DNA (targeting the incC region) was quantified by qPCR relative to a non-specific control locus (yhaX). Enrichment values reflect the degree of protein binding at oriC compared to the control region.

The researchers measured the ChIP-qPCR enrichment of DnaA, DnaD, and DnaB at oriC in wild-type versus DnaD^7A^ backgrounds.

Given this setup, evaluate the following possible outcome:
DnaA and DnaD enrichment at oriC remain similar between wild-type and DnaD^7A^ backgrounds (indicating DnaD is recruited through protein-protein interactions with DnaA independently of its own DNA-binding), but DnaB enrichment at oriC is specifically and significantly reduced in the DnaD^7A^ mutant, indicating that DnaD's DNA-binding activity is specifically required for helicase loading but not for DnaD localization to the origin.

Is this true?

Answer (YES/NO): NO